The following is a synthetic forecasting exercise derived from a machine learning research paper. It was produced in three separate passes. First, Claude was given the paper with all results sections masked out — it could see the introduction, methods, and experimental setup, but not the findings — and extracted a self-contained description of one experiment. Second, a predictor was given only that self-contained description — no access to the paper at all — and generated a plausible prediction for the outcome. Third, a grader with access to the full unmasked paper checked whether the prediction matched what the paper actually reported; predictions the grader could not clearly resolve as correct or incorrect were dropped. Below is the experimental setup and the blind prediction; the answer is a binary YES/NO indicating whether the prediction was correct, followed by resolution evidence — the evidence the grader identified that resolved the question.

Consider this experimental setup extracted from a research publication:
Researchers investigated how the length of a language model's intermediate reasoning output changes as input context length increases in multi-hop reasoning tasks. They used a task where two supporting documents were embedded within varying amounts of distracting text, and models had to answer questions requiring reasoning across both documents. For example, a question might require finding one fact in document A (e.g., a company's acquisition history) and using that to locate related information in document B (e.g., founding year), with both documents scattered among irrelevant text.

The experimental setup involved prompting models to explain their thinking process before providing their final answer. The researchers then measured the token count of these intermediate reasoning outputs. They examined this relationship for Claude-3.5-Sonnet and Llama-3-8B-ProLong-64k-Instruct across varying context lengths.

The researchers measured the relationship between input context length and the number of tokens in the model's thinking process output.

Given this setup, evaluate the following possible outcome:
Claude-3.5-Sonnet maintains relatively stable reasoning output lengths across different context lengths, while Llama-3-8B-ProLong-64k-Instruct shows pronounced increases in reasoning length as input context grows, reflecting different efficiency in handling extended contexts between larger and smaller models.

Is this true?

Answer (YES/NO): NO